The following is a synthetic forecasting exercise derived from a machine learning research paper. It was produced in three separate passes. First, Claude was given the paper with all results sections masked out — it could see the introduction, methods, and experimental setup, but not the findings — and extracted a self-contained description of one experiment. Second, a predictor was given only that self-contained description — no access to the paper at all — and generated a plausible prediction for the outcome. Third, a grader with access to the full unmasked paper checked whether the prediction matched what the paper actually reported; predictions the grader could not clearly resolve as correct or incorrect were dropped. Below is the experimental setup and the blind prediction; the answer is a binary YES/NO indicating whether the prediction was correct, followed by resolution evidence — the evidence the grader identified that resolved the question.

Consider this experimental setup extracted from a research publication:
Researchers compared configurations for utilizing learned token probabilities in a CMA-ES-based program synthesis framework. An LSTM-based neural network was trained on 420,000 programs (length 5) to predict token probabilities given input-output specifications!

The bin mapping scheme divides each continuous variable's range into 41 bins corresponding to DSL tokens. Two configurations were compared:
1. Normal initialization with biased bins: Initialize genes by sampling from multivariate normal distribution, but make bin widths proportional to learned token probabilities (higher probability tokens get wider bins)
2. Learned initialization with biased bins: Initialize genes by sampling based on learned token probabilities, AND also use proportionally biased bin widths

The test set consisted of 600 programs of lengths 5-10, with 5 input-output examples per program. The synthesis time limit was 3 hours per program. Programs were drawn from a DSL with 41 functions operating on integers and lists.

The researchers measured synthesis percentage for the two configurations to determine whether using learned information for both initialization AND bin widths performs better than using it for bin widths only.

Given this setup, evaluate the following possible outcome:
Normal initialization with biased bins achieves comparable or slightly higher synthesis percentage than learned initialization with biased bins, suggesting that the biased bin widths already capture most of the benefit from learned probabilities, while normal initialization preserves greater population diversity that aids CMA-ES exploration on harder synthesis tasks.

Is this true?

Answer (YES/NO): YES